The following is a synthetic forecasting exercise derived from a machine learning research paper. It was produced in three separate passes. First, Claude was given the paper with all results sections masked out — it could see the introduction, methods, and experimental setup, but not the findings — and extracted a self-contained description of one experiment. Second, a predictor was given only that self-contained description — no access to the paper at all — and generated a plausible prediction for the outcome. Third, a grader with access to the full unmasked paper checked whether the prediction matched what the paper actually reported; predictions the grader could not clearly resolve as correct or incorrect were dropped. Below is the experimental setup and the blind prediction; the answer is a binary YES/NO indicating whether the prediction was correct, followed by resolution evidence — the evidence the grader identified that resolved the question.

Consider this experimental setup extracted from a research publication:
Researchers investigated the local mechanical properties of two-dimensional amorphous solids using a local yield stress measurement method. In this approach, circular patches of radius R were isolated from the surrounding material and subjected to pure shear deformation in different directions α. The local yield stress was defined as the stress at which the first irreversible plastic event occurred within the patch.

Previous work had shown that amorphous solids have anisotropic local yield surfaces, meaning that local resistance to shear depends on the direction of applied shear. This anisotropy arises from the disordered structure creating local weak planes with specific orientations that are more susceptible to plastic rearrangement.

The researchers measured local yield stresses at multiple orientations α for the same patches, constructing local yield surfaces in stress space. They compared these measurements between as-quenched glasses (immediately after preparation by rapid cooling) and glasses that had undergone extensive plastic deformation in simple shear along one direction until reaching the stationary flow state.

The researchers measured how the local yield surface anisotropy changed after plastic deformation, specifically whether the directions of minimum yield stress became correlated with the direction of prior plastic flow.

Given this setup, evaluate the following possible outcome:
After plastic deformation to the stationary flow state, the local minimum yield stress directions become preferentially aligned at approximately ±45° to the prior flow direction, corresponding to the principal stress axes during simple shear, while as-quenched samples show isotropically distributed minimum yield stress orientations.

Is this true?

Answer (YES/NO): NO